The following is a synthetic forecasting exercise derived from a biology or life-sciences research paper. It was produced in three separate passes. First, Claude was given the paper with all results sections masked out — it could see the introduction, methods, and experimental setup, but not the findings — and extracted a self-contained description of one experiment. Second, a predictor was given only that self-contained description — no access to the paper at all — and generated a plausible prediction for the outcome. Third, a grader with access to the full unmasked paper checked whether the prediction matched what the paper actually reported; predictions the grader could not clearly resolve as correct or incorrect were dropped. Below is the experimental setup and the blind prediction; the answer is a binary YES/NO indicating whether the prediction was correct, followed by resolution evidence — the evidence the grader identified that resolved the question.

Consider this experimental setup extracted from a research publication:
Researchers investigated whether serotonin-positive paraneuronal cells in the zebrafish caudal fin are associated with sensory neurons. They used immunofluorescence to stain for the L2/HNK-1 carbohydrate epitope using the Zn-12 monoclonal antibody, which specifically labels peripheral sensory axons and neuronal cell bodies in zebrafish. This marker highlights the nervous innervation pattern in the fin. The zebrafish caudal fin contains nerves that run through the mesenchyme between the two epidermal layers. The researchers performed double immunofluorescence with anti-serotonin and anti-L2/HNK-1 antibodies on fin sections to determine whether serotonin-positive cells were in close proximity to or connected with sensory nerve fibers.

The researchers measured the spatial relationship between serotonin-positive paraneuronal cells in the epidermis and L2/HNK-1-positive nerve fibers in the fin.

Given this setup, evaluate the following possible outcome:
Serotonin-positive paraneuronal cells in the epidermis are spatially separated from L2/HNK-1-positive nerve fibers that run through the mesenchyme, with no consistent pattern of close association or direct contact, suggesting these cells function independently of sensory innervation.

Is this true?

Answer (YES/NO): NO